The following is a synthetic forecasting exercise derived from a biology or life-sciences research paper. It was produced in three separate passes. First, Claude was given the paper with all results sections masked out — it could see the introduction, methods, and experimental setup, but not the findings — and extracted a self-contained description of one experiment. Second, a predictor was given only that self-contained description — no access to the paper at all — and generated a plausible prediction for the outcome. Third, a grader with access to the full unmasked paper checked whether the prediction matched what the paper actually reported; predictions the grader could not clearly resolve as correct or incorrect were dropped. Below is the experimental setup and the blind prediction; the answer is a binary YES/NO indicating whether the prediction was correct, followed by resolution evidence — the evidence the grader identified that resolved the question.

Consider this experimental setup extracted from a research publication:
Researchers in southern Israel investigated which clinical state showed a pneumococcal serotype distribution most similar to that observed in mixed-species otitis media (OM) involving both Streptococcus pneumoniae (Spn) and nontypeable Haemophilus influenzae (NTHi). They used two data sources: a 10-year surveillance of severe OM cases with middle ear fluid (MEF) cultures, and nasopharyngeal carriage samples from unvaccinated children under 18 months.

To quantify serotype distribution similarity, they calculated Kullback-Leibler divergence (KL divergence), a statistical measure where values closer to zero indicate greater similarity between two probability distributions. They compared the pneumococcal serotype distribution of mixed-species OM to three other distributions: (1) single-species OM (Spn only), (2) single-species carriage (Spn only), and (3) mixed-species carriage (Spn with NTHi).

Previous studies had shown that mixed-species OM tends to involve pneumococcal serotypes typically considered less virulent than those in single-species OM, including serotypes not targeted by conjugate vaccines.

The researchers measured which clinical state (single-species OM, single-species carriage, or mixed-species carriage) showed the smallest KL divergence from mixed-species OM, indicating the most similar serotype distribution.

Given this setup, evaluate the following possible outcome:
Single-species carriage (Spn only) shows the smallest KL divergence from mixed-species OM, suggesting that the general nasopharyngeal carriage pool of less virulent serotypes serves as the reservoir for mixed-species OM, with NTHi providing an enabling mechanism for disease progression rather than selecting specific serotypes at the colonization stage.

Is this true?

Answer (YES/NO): NO